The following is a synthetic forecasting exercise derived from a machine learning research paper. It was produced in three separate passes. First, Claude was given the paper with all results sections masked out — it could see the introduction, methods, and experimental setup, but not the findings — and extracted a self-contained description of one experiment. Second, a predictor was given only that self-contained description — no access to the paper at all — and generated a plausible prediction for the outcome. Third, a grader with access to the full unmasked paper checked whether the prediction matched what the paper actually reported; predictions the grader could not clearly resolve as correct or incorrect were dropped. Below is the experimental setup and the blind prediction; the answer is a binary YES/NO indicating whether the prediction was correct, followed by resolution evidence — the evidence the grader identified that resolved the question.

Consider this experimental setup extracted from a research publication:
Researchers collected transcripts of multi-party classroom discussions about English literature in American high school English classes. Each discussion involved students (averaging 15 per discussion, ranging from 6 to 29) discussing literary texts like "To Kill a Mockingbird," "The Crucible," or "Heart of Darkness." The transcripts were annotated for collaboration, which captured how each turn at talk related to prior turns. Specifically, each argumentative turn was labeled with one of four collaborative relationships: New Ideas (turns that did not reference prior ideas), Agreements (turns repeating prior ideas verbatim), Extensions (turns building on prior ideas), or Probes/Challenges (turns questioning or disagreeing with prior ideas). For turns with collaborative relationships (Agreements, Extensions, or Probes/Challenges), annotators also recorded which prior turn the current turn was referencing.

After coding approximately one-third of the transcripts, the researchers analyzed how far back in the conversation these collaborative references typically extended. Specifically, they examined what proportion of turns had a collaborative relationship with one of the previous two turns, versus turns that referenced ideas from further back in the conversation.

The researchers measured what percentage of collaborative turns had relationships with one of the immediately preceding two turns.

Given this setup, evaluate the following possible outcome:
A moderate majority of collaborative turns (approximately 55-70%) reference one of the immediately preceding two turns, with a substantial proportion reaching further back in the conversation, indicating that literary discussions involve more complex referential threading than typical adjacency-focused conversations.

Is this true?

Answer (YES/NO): NO